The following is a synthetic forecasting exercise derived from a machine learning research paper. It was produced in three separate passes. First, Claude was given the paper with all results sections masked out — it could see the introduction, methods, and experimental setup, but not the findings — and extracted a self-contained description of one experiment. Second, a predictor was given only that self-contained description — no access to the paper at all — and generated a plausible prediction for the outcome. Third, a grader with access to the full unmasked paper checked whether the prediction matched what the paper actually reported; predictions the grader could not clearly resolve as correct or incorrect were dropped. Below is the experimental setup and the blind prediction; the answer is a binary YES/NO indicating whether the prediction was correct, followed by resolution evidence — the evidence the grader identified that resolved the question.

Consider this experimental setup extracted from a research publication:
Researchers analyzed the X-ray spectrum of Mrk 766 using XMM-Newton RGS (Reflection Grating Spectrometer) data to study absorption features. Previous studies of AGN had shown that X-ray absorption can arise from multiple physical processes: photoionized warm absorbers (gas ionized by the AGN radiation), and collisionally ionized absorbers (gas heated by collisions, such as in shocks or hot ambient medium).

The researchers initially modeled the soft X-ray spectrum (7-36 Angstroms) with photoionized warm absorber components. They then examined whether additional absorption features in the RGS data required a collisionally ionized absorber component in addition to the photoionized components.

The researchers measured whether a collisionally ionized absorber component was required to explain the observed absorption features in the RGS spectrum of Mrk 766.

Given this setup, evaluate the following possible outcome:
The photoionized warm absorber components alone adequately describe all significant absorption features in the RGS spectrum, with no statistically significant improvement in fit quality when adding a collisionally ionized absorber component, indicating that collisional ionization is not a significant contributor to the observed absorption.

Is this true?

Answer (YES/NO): NO